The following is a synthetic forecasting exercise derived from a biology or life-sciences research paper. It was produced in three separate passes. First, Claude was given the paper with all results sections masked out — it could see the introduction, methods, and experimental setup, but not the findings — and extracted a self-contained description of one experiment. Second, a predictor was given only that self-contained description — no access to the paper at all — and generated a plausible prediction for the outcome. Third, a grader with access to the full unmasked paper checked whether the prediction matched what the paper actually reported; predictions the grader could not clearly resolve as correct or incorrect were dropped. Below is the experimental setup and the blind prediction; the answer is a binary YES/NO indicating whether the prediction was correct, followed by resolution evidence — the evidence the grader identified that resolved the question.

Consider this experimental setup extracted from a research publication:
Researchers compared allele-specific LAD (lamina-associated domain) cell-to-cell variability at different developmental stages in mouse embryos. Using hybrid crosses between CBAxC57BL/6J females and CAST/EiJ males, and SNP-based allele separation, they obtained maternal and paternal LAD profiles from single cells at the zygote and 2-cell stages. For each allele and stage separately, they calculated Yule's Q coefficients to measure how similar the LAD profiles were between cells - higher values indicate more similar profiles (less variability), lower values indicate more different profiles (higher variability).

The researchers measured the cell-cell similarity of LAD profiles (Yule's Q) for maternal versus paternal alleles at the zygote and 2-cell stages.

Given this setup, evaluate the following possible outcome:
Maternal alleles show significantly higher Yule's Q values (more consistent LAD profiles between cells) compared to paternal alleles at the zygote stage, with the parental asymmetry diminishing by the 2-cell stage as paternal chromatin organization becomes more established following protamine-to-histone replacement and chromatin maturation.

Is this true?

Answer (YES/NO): NO